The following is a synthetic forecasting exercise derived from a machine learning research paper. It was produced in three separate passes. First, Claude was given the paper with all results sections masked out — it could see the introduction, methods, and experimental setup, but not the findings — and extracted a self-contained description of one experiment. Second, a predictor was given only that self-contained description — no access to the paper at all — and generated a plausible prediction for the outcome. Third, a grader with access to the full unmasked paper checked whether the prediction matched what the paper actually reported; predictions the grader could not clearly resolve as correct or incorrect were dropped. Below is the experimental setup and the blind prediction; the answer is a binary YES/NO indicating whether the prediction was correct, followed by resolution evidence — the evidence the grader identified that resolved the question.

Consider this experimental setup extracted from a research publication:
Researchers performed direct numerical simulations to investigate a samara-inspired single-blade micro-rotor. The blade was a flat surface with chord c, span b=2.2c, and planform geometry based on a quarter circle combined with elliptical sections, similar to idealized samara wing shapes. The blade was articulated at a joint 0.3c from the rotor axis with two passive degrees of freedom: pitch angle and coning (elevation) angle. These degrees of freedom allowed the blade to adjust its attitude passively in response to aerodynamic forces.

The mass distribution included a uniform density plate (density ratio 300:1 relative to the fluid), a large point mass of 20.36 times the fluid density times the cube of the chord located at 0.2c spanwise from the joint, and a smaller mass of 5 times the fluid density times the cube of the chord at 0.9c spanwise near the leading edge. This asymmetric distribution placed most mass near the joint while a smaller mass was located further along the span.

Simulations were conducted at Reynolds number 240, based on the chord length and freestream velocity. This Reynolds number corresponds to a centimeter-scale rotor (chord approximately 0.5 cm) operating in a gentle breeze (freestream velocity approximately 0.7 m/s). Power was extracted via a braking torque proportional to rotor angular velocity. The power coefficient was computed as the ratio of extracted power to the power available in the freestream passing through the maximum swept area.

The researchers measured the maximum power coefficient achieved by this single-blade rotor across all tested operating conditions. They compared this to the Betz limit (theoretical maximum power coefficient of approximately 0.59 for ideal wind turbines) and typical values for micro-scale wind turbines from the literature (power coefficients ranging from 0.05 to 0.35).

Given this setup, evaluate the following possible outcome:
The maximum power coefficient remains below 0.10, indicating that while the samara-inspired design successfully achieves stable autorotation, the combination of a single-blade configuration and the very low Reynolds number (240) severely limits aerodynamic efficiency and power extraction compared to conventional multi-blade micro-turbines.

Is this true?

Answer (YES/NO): YES